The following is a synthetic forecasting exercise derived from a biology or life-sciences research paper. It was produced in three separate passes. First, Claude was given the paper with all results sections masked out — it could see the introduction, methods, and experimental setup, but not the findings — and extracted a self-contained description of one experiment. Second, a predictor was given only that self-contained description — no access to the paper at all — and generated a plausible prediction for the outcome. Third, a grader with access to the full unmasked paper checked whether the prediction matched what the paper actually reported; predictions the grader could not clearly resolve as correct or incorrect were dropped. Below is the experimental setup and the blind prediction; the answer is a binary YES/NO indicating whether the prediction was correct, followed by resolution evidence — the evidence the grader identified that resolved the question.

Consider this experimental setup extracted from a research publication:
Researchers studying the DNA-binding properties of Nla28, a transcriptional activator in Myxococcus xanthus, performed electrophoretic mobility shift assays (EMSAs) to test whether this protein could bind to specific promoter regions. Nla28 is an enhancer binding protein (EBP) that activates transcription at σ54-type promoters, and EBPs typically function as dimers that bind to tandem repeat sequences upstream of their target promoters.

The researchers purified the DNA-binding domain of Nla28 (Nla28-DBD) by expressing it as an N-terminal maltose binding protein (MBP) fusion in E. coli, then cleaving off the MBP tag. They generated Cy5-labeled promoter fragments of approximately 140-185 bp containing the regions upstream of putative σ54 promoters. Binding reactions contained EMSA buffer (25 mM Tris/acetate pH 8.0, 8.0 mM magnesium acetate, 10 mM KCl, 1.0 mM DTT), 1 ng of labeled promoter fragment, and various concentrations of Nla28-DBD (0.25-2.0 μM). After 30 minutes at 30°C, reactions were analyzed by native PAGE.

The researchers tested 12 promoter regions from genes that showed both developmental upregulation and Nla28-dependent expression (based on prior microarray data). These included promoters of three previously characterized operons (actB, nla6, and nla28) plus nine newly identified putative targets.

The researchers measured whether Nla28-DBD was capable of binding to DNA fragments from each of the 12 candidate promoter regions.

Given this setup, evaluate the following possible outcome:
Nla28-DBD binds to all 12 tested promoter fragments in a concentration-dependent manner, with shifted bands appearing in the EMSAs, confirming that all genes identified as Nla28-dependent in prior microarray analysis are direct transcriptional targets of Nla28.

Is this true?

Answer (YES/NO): NO